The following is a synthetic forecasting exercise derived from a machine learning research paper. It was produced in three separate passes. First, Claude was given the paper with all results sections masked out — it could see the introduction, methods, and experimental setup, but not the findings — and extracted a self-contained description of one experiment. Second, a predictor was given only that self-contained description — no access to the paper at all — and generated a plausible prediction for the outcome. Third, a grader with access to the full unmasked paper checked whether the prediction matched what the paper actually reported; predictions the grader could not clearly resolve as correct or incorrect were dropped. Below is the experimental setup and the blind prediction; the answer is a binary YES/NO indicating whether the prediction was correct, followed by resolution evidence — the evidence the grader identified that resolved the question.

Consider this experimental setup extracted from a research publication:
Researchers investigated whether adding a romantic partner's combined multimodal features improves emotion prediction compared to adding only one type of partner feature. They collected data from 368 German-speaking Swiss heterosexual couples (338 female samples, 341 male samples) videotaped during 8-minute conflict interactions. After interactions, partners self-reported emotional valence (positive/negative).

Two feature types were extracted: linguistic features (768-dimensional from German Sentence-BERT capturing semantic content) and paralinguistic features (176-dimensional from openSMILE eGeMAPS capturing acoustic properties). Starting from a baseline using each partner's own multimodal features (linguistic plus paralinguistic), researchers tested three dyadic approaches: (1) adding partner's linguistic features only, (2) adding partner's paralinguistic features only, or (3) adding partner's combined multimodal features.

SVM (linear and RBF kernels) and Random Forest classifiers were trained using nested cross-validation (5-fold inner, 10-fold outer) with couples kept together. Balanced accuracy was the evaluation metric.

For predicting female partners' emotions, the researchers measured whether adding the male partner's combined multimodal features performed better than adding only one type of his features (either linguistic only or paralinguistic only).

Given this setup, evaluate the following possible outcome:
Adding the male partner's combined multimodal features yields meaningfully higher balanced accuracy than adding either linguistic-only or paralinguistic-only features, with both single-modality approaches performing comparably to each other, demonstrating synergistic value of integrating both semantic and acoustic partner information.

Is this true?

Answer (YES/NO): NO